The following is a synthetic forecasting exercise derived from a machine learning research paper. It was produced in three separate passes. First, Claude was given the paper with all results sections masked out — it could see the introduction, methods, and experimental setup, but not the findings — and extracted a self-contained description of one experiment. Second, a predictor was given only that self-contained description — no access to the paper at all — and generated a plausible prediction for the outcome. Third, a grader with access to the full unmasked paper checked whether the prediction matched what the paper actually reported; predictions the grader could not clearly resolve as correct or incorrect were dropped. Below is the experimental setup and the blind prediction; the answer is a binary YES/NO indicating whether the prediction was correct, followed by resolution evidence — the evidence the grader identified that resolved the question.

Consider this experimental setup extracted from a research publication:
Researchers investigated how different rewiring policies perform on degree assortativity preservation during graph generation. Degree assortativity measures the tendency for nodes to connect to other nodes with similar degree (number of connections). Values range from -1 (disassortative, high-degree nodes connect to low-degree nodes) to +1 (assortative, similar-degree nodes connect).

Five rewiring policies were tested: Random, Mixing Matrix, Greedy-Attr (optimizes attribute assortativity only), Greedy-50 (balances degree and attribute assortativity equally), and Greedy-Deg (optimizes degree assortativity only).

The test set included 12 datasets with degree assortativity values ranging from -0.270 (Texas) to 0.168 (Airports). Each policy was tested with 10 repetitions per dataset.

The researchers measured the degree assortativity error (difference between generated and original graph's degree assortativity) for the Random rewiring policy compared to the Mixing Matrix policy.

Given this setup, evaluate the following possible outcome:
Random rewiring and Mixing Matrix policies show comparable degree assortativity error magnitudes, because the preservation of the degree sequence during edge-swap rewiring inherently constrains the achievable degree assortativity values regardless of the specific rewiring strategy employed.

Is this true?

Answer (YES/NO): NO